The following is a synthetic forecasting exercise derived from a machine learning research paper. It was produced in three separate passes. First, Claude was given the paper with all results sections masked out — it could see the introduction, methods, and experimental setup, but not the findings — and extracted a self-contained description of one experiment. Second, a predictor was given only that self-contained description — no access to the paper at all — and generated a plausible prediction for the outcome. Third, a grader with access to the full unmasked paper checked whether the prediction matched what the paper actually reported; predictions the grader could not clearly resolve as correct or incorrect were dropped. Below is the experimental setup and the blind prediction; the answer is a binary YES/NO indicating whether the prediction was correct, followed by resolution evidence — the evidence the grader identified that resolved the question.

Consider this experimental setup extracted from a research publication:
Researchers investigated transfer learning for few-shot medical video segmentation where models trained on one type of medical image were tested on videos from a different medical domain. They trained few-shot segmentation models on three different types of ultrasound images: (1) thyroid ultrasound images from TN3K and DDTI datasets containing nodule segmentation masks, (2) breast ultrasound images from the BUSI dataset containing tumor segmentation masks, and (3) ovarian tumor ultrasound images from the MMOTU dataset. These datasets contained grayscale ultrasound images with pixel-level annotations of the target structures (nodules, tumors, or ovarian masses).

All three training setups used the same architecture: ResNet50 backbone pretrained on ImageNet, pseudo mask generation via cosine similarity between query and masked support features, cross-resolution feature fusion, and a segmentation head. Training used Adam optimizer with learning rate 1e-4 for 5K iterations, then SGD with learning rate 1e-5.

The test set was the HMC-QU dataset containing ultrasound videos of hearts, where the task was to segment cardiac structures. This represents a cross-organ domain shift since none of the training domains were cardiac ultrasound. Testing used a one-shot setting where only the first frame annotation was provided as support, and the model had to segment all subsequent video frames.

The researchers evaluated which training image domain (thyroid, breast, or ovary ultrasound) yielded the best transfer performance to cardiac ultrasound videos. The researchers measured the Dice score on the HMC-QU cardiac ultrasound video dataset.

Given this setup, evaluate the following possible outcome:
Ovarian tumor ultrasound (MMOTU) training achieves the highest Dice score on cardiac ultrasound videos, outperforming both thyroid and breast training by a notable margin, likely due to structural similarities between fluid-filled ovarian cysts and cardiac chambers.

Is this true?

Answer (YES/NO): NO